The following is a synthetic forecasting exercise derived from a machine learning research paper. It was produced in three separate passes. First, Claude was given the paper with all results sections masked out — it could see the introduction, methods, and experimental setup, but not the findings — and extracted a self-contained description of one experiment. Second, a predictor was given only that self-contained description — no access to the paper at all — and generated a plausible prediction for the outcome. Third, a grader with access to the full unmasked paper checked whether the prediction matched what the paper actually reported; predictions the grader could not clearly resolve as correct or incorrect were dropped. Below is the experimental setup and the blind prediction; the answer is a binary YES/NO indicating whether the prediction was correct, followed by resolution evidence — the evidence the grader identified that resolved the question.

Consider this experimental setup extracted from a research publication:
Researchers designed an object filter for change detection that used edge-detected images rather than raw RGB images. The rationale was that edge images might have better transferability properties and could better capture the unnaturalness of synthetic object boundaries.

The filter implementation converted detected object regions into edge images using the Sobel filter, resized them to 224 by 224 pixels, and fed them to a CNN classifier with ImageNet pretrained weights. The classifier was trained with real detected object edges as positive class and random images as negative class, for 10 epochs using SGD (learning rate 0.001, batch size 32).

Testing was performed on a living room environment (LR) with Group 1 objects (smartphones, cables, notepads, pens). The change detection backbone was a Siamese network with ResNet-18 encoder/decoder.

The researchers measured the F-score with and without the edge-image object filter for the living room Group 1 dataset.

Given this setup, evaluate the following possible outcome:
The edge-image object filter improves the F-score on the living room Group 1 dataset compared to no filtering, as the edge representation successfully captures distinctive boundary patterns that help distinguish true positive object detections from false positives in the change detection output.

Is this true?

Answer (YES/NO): YES